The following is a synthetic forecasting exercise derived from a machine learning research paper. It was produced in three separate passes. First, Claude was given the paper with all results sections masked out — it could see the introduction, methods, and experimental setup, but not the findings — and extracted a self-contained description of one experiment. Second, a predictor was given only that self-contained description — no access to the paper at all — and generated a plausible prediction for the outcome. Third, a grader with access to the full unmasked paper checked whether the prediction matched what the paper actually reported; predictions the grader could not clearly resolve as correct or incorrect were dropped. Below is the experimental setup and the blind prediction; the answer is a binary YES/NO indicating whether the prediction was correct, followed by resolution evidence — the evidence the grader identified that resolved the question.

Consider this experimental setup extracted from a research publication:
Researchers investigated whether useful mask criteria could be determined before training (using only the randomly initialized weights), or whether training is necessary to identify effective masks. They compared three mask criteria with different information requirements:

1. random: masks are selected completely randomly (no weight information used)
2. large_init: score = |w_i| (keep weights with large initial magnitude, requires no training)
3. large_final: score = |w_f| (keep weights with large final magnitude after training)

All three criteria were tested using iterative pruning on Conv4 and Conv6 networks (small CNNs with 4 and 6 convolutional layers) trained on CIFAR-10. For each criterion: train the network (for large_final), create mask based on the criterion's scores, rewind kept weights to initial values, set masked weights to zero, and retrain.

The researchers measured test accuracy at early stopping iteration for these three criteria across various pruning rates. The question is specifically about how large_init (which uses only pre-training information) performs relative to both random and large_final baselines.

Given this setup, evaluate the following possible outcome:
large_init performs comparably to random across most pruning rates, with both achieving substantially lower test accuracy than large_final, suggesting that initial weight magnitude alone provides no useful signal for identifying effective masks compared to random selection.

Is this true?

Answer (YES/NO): NO